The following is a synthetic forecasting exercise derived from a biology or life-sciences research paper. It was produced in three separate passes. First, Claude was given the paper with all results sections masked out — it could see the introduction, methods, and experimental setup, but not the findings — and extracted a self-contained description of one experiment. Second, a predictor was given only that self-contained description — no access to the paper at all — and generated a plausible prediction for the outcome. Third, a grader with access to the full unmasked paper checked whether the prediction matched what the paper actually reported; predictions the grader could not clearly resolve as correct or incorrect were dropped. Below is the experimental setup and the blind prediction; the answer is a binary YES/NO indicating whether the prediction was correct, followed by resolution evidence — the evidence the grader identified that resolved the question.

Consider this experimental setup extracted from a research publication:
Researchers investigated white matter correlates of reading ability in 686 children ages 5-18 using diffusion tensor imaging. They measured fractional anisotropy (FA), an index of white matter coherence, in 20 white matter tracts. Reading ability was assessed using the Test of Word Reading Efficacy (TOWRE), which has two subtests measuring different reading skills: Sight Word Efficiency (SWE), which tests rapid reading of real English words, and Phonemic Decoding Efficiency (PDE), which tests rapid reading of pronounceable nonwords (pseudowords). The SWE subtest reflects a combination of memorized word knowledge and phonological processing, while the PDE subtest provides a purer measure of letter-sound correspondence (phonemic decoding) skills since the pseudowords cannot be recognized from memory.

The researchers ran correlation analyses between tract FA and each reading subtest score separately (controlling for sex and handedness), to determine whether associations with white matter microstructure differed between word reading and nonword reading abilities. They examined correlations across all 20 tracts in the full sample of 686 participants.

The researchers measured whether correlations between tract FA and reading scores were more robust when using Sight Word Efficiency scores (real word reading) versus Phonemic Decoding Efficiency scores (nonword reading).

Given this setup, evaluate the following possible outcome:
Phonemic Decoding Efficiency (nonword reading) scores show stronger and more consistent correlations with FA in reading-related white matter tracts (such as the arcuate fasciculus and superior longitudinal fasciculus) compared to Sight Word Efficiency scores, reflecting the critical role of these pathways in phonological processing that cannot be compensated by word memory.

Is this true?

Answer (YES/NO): YES